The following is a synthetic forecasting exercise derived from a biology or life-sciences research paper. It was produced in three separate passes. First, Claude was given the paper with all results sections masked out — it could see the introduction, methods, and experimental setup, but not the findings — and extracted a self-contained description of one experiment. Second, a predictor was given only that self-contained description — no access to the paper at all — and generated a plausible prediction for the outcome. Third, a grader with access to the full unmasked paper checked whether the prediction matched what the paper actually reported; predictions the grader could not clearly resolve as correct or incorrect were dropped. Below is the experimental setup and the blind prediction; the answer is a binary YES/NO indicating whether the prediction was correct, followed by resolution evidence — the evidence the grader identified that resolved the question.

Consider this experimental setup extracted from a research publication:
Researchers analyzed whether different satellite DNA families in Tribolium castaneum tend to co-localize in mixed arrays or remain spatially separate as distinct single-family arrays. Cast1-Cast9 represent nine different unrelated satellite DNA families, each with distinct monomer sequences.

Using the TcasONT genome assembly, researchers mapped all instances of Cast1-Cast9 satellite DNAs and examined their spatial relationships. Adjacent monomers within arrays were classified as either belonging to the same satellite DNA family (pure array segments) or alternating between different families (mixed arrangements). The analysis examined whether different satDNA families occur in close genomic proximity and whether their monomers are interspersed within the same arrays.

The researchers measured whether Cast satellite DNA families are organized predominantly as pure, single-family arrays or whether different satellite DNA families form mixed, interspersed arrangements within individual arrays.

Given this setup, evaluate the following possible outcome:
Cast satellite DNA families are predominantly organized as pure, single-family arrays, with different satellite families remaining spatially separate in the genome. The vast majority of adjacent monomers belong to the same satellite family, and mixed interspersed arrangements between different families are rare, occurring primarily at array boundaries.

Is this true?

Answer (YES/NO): YES